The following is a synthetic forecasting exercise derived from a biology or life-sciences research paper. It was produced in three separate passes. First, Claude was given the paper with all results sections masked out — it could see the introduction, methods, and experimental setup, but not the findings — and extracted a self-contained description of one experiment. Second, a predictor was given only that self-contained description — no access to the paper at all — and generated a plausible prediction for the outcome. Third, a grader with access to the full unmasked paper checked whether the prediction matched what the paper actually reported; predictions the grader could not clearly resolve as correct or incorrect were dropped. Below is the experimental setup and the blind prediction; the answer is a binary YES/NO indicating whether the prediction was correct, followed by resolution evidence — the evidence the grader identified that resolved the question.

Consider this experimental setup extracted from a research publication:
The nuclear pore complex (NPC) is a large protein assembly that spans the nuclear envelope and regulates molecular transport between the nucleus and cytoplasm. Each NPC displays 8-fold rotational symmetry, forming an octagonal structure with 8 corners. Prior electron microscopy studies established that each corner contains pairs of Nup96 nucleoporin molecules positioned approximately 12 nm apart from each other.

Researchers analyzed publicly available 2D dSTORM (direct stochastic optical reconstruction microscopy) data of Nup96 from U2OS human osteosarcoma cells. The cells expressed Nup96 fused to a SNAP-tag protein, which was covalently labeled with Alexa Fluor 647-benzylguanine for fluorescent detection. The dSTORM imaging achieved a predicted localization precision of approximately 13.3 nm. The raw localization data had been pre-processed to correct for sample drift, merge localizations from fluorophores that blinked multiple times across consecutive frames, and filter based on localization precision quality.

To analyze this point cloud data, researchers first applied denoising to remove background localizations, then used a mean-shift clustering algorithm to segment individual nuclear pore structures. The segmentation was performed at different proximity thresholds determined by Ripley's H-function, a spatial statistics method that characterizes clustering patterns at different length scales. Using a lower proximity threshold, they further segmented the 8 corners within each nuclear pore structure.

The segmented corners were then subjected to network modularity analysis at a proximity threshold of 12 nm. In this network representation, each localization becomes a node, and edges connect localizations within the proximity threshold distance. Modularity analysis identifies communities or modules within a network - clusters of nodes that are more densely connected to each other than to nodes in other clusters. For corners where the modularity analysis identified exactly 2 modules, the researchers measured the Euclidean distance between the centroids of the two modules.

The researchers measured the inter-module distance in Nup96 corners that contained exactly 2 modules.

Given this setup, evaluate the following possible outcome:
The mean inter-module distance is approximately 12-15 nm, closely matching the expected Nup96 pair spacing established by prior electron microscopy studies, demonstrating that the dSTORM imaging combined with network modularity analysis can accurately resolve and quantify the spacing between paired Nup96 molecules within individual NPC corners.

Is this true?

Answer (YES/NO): YES